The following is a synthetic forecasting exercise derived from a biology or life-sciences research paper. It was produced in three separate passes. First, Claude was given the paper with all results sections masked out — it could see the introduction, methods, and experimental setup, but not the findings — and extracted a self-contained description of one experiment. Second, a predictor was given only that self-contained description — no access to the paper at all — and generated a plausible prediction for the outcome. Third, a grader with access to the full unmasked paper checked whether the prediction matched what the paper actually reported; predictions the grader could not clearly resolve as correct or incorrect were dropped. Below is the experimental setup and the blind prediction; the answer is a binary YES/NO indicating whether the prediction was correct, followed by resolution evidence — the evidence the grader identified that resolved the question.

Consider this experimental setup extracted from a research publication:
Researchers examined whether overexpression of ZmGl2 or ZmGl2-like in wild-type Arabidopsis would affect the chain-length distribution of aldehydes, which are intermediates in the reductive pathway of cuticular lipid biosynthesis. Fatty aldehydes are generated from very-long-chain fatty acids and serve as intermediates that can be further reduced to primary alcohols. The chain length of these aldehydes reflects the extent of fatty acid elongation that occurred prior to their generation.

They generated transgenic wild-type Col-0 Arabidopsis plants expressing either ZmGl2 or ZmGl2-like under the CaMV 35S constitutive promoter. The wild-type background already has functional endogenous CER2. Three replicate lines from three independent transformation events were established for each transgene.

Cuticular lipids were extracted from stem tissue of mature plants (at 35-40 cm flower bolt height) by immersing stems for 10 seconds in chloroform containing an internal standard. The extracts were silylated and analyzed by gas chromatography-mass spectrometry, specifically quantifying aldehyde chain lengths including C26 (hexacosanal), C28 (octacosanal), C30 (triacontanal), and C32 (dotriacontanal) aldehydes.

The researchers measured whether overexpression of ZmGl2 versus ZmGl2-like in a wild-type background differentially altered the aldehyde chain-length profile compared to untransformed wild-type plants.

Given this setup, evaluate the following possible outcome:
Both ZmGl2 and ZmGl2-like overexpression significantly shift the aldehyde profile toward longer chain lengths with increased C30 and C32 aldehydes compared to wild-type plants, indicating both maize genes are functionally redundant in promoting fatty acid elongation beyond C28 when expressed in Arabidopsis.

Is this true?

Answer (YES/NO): NO